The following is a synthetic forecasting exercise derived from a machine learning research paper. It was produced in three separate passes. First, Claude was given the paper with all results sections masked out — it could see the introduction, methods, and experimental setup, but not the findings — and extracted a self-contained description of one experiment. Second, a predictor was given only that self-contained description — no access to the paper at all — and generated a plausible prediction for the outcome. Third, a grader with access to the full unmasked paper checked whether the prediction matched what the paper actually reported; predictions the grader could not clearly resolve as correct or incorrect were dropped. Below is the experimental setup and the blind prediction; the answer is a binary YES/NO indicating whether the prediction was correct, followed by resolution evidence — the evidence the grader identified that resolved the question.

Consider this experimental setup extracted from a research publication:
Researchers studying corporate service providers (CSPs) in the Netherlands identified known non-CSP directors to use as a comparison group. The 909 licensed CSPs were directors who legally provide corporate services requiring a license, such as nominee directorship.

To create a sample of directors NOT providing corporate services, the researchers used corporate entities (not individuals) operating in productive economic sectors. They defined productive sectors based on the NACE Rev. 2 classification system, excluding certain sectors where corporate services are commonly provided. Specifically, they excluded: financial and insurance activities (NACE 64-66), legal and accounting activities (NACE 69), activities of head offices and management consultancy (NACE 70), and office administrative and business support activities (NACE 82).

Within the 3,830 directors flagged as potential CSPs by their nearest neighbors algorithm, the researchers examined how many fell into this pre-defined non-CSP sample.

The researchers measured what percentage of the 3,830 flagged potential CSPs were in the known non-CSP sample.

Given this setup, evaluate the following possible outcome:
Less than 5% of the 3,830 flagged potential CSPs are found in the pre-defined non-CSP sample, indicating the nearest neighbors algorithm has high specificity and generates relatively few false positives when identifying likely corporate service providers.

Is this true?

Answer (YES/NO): YES